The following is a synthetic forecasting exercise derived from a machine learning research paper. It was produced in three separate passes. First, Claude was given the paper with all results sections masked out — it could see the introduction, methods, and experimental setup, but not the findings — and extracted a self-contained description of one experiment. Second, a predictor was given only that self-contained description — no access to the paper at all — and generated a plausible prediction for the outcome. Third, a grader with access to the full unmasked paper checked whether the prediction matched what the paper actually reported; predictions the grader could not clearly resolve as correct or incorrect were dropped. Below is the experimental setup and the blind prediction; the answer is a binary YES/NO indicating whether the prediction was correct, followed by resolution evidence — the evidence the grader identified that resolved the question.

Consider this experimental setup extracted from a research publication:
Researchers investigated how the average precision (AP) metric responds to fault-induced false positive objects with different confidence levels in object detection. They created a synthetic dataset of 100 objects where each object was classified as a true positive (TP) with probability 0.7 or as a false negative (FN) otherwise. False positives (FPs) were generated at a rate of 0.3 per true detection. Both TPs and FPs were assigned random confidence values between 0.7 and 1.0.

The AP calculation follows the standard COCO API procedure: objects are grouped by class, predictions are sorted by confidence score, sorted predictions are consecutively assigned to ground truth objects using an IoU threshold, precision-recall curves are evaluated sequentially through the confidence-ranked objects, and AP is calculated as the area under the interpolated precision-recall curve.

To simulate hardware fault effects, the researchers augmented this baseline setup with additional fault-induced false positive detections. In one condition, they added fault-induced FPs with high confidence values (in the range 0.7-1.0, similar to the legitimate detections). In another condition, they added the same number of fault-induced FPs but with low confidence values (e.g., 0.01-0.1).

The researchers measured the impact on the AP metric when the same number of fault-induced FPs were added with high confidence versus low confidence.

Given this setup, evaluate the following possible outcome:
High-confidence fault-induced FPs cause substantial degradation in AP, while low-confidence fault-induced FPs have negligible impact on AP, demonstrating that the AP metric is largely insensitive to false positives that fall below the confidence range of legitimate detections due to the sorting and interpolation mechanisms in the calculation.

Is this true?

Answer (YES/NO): YES